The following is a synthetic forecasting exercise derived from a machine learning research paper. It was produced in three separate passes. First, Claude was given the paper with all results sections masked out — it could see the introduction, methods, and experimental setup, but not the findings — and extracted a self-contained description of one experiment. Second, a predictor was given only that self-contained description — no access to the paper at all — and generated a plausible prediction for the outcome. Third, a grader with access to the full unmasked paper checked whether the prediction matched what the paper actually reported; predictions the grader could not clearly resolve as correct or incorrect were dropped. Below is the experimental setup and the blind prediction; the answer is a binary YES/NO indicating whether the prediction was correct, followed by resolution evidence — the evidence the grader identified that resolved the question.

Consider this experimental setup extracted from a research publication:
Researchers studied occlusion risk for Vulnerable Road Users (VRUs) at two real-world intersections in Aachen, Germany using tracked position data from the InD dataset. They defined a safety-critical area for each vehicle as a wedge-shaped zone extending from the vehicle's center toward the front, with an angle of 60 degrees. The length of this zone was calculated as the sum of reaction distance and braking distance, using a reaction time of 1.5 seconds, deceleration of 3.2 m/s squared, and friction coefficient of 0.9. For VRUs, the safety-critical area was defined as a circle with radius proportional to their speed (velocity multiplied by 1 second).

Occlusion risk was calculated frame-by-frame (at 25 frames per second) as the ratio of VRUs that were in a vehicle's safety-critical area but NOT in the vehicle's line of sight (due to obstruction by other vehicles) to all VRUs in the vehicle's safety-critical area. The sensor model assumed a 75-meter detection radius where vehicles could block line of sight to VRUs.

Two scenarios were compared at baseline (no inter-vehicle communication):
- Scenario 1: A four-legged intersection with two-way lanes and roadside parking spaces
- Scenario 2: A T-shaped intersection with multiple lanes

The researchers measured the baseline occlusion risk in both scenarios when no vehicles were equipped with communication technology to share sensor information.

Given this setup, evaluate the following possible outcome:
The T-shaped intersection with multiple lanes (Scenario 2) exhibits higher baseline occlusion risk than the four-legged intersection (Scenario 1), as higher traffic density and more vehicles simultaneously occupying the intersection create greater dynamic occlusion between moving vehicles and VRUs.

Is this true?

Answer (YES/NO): NO